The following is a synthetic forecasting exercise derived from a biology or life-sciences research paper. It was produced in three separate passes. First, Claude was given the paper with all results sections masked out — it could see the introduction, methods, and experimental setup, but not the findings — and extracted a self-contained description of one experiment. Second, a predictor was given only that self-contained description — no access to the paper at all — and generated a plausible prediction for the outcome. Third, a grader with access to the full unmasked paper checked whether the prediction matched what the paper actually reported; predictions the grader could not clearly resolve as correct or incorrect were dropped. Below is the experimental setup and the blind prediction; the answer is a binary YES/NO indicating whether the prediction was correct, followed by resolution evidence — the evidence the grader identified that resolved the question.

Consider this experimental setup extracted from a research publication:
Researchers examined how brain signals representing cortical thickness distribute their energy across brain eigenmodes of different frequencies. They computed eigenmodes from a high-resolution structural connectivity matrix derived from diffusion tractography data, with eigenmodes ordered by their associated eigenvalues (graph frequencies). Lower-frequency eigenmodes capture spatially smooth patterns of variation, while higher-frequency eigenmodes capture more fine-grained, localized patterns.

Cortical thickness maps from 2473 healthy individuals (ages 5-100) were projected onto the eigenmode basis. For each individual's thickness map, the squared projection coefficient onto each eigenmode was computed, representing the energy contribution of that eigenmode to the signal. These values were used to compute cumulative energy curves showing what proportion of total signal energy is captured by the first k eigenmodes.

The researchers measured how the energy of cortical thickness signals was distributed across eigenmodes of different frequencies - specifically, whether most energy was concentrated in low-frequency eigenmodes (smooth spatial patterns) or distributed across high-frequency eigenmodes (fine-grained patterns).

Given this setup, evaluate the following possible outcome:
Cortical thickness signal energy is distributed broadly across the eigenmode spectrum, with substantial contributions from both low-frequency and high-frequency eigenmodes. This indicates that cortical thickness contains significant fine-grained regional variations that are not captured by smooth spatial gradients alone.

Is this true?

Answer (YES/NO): NO